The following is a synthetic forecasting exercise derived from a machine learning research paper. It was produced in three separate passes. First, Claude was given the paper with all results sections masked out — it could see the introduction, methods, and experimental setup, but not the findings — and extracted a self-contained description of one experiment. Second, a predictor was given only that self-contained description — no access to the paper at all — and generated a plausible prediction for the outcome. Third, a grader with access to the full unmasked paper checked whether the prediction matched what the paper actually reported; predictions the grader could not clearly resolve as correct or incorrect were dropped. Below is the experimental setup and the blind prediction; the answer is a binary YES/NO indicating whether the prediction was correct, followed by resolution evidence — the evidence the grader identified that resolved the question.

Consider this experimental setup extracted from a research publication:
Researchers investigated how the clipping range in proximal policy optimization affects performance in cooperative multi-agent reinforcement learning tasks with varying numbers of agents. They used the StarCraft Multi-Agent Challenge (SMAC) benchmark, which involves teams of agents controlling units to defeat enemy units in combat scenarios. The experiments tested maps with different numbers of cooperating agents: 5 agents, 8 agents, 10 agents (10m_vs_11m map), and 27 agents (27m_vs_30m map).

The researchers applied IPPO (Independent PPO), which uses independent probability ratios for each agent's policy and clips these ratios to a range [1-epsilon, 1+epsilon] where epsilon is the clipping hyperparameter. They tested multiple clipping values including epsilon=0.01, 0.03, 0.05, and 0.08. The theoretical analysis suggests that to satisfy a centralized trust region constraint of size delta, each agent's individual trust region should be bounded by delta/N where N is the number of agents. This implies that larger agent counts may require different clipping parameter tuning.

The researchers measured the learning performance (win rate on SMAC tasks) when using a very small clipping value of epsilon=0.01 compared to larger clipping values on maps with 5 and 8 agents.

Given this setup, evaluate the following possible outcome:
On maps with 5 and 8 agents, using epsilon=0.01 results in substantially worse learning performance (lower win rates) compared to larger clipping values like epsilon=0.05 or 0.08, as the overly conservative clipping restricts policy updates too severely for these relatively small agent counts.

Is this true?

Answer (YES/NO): YES